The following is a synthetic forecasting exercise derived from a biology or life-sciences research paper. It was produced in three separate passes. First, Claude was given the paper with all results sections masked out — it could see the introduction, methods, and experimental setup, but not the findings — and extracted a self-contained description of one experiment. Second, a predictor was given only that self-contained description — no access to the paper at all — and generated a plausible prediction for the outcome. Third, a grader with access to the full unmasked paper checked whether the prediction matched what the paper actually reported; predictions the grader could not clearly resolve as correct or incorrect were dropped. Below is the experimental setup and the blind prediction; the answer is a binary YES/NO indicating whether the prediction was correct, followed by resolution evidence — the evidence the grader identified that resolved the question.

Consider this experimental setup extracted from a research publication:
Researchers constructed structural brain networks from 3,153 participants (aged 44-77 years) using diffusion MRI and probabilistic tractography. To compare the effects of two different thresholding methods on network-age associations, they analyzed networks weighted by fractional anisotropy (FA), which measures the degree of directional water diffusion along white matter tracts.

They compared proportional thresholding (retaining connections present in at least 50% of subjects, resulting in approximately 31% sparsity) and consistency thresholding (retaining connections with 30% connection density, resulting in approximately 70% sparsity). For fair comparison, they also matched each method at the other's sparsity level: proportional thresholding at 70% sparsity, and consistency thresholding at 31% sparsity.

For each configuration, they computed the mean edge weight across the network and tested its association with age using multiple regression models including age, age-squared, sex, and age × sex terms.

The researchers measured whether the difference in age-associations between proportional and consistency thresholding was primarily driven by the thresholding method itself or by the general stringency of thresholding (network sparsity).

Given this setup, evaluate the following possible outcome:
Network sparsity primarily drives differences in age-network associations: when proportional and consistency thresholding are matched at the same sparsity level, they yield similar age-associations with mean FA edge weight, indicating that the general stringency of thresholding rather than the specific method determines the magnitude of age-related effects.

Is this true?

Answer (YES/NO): YES